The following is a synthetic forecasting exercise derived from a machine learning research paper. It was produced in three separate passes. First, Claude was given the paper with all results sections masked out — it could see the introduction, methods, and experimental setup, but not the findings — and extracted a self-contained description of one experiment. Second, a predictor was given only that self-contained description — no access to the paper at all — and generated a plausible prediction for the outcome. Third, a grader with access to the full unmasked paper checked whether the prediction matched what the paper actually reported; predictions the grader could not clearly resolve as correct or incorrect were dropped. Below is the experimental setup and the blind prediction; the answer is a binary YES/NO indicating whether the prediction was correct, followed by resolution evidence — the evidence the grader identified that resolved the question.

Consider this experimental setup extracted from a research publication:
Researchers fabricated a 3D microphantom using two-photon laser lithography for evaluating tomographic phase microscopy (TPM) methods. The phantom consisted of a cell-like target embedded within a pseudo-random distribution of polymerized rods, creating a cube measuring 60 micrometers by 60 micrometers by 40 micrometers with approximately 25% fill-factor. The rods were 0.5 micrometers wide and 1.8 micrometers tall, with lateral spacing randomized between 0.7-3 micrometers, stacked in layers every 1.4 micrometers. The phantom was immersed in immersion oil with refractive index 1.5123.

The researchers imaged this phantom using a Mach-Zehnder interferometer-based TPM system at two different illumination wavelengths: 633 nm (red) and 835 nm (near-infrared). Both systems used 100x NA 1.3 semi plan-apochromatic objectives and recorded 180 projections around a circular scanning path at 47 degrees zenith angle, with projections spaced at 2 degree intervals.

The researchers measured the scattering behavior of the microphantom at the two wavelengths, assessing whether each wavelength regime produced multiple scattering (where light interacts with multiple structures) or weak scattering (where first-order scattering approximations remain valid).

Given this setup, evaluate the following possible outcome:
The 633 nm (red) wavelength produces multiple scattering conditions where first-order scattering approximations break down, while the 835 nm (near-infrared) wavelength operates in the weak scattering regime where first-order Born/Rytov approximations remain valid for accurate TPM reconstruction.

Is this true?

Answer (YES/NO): YES